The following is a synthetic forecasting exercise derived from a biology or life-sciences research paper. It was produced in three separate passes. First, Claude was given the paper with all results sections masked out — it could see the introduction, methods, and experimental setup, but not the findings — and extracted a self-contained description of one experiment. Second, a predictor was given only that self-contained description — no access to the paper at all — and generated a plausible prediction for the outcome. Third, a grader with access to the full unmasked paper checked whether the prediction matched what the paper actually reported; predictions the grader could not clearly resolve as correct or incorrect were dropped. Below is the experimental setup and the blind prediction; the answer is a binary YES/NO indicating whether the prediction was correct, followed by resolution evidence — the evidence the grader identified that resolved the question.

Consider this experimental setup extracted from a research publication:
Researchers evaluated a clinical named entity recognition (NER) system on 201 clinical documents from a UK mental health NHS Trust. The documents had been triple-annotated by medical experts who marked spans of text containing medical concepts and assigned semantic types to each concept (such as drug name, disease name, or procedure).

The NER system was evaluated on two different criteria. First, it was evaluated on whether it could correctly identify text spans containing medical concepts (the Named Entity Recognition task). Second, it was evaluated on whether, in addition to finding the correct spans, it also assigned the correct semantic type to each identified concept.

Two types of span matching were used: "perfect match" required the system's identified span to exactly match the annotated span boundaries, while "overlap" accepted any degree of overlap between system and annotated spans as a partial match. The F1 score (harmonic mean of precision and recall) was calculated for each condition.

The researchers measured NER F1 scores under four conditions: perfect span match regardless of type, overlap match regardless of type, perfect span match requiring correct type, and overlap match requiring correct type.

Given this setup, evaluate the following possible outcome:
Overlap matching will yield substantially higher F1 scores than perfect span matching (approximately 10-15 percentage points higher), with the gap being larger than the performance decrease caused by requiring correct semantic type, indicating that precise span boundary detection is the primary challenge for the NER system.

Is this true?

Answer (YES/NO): NO